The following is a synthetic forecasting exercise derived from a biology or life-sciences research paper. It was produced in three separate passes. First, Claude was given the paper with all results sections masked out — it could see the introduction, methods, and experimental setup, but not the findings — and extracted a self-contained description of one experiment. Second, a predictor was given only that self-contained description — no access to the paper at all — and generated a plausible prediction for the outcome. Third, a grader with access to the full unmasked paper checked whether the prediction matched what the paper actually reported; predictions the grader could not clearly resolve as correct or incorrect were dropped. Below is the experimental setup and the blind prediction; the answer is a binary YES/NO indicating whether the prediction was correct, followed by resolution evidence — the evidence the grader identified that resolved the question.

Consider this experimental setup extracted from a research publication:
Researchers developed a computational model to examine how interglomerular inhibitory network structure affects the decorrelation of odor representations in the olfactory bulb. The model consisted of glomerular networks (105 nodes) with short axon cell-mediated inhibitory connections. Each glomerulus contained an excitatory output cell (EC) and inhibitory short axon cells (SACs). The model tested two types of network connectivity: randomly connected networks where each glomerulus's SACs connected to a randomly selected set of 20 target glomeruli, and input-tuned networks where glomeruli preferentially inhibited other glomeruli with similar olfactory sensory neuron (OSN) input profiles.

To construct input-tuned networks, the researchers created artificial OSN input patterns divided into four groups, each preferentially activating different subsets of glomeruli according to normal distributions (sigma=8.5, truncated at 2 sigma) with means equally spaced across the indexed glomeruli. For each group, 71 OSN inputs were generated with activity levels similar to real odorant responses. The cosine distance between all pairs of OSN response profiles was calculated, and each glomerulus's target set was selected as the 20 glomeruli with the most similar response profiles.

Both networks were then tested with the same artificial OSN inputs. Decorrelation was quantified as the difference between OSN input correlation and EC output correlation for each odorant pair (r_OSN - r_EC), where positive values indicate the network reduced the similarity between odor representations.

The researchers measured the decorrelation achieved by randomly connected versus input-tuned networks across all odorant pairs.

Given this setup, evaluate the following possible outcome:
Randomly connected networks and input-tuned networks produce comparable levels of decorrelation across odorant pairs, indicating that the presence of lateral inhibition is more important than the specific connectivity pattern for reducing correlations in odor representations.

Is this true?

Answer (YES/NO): NO